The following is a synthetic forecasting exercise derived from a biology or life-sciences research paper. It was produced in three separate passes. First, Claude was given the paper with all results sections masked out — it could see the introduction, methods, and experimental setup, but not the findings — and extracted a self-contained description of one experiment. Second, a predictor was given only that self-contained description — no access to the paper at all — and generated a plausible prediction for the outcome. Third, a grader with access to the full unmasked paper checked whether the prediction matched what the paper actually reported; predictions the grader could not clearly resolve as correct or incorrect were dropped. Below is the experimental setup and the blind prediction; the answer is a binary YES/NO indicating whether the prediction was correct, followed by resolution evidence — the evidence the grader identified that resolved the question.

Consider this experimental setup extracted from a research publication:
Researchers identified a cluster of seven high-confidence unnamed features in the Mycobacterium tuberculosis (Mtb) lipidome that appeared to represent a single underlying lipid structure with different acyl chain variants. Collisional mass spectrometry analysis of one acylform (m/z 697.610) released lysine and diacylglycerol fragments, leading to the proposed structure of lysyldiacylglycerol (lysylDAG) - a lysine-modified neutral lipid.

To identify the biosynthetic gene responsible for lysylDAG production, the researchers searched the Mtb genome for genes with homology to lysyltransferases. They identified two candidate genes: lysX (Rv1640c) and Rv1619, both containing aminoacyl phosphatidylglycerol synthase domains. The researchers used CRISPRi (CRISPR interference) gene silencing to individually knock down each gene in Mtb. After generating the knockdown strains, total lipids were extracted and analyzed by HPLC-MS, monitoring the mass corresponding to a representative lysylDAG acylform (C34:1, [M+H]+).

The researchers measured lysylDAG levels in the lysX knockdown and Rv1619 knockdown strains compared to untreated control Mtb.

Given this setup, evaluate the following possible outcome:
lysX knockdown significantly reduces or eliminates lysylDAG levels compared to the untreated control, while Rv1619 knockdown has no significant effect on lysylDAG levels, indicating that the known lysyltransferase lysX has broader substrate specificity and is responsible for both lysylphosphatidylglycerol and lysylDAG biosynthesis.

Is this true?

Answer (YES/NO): NO